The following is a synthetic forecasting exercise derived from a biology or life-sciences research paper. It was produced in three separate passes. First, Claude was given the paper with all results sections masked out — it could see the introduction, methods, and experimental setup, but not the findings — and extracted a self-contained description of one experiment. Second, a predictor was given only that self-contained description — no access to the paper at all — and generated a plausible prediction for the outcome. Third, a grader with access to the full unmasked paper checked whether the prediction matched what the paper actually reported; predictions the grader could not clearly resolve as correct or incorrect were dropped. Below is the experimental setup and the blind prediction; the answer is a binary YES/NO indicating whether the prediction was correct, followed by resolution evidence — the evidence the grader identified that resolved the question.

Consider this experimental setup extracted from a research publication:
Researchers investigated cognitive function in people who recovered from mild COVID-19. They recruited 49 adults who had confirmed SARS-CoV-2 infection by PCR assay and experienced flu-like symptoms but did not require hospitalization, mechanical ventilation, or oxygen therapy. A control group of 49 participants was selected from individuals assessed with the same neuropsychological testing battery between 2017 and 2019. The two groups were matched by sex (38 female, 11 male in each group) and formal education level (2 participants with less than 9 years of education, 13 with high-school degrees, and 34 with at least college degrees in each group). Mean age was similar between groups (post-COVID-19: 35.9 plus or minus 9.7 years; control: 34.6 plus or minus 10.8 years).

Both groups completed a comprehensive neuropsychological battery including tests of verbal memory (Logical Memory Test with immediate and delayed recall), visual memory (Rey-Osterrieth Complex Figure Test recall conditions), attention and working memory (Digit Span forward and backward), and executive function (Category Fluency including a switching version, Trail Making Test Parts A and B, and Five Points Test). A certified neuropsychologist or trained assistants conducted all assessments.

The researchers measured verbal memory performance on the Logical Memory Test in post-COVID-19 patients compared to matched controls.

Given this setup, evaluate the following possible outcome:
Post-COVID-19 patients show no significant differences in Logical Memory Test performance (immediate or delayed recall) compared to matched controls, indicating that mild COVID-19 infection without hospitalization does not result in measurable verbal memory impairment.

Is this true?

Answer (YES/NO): YES